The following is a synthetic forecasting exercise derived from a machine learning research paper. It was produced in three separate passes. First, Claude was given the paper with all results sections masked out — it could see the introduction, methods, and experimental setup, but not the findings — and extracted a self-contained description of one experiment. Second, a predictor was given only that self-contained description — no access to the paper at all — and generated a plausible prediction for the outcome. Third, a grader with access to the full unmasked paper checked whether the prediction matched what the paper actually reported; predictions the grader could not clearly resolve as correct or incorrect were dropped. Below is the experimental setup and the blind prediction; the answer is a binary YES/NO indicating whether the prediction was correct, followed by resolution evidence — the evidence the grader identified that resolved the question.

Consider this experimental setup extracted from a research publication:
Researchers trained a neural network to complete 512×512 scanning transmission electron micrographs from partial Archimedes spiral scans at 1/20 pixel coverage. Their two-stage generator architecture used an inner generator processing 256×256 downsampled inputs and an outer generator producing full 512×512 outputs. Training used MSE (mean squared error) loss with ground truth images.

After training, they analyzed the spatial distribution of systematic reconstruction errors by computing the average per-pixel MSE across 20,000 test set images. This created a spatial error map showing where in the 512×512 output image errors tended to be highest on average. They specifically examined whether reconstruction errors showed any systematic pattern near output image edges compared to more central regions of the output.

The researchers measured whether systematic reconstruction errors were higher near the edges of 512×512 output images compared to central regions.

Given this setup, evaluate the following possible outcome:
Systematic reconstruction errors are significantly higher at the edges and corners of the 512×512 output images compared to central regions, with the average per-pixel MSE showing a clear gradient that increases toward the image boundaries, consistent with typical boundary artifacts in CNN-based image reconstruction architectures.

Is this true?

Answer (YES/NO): NO